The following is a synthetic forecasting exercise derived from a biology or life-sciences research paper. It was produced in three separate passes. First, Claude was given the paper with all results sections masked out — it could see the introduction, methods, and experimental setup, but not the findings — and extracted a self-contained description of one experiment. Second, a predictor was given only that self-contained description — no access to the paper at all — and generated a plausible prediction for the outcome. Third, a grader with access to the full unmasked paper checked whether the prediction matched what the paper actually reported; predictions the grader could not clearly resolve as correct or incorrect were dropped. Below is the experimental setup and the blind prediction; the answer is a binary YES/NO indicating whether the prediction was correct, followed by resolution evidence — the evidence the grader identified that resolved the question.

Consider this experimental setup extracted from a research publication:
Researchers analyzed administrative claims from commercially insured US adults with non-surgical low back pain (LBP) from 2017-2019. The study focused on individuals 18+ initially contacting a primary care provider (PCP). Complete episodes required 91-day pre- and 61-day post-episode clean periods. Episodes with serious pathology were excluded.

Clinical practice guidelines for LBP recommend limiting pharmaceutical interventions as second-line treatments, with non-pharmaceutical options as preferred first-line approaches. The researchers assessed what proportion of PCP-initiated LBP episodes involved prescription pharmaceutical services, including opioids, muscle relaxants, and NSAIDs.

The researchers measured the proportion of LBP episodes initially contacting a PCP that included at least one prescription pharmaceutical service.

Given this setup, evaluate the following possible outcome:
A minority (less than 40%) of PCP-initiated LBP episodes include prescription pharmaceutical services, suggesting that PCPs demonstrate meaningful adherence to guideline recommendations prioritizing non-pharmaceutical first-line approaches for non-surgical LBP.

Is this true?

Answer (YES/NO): NO